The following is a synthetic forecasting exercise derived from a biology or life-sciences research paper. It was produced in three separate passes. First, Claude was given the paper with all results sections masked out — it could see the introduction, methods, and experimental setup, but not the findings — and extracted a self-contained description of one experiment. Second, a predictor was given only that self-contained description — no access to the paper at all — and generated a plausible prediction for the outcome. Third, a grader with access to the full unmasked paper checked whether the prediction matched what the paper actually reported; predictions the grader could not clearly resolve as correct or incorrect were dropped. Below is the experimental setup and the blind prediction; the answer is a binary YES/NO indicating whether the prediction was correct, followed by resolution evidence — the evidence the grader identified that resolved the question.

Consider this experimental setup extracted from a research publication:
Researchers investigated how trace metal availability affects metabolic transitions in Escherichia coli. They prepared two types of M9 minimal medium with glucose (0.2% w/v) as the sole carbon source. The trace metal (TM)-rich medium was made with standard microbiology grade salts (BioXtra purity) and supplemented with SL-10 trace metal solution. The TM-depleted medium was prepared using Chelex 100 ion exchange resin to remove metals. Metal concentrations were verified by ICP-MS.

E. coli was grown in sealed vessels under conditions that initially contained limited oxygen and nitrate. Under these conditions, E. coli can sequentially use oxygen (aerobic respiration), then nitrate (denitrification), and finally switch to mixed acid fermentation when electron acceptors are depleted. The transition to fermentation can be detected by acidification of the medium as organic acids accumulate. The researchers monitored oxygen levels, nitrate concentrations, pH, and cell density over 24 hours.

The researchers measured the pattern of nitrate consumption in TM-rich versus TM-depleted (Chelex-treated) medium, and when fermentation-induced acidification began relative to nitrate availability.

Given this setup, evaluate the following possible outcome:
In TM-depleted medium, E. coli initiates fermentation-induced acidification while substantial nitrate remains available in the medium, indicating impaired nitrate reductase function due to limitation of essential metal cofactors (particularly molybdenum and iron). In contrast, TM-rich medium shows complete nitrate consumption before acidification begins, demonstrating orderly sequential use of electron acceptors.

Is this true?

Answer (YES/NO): NO